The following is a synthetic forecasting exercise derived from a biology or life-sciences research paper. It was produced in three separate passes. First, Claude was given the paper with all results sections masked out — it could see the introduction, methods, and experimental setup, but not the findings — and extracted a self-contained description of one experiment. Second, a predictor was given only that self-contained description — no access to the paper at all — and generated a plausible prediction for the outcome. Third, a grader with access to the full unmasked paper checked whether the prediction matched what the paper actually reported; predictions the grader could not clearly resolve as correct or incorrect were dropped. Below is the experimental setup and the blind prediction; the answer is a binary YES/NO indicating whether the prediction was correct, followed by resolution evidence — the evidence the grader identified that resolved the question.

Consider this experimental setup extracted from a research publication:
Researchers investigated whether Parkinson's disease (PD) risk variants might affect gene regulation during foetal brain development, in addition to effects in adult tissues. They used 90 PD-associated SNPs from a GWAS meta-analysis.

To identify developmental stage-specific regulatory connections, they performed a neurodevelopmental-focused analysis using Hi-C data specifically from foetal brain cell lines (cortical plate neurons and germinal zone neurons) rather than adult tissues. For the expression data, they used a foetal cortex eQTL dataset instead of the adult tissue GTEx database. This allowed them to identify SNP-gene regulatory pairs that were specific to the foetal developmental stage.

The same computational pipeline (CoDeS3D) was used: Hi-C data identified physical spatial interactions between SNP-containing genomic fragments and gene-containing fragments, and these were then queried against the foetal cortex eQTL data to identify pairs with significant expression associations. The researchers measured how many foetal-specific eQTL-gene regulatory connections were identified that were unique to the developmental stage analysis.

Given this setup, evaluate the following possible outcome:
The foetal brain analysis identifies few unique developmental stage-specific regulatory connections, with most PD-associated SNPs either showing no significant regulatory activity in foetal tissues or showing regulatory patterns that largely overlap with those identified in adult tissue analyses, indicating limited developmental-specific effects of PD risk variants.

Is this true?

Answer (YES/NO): NO